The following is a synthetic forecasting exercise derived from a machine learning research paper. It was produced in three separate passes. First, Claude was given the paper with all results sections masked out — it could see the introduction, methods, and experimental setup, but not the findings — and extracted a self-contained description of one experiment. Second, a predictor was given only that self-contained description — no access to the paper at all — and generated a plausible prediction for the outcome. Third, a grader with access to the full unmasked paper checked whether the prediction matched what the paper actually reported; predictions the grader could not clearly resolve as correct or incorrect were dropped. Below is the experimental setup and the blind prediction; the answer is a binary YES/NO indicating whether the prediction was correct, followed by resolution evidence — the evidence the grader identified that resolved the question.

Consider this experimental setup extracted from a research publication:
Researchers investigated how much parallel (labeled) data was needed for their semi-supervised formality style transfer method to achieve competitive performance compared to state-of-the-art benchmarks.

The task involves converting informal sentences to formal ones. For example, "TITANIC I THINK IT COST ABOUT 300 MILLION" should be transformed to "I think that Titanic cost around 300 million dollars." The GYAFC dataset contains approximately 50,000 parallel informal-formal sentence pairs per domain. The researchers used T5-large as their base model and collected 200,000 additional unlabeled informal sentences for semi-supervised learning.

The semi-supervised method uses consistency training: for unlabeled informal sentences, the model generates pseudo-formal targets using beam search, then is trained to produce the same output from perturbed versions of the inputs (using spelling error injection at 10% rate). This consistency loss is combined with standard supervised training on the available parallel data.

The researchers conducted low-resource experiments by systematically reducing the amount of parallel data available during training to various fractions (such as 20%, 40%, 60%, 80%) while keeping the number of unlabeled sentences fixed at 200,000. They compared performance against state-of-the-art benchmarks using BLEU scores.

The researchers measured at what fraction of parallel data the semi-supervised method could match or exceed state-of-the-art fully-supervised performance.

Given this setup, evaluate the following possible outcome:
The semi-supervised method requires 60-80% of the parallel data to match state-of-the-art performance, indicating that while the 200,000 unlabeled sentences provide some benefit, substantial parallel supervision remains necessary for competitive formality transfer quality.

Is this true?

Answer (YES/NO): NO